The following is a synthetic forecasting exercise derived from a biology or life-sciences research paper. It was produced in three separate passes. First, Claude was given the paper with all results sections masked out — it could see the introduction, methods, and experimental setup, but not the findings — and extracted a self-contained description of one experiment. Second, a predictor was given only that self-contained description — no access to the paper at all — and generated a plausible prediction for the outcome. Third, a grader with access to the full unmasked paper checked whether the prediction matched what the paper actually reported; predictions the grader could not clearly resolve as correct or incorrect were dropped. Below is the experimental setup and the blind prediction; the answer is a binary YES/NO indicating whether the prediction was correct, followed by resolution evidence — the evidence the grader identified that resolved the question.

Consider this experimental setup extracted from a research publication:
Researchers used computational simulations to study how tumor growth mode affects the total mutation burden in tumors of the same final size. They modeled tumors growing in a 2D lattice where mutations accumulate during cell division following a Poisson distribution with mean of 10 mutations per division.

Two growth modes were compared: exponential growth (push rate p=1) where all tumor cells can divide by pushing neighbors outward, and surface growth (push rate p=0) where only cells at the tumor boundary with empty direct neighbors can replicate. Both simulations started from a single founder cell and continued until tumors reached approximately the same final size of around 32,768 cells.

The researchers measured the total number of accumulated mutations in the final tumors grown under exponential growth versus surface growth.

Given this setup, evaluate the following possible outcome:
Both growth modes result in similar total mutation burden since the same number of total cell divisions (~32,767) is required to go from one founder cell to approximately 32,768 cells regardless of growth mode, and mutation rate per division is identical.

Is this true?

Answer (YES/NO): NO